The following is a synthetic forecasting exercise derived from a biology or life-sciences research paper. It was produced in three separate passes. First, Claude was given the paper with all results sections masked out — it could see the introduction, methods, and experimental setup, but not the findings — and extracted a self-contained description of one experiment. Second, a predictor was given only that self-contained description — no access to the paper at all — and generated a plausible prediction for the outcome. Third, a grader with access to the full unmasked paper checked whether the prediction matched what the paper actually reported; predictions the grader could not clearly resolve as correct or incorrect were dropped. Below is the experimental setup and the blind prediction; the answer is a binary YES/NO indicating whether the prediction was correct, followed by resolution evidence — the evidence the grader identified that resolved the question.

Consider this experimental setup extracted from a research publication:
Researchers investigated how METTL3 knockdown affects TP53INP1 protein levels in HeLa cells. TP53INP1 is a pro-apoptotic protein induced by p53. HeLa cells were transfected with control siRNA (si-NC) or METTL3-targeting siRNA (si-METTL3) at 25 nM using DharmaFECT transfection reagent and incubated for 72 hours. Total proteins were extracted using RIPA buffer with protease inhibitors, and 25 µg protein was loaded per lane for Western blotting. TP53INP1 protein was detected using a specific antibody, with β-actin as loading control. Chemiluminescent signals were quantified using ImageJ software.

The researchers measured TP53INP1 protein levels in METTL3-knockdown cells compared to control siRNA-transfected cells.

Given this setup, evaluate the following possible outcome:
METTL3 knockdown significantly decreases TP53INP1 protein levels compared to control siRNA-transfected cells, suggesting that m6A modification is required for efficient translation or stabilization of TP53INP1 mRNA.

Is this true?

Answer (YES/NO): NO